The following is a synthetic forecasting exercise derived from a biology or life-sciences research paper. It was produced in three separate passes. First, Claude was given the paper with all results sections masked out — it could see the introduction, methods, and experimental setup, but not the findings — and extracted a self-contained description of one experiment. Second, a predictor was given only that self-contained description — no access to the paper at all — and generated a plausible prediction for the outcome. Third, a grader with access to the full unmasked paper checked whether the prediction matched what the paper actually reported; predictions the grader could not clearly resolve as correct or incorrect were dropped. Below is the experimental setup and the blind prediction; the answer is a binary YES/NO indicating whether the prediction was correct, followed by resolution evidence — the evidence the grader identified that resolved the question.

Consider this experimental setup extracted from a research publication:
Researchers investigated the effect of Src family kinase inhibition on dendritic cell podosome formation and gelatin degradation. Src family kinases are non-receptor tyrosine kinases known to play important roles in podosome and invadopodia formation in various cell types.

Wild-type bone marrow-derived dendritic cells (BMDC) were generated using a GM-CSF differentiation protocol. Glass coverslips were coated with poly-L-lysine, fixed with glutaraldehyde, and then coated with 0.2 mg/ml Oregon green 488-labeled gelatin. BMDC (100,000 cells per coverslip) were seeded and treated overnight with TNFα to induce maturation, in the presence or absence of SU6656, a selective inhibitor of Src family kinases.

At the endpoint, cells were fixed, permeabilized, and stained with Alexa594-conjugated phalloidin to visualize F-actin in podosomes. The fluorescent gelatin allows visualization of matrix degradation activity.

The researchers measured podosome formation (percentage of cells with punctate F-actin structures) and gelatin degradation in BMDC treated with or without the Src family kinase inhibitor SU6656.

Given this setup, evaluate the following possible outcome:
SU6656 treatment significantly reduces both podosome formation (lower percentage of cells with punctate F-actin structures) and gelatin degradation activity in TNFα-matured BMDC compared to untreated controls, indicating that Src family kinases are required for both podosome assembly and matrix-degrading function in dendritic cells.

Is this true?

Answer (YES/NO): NO